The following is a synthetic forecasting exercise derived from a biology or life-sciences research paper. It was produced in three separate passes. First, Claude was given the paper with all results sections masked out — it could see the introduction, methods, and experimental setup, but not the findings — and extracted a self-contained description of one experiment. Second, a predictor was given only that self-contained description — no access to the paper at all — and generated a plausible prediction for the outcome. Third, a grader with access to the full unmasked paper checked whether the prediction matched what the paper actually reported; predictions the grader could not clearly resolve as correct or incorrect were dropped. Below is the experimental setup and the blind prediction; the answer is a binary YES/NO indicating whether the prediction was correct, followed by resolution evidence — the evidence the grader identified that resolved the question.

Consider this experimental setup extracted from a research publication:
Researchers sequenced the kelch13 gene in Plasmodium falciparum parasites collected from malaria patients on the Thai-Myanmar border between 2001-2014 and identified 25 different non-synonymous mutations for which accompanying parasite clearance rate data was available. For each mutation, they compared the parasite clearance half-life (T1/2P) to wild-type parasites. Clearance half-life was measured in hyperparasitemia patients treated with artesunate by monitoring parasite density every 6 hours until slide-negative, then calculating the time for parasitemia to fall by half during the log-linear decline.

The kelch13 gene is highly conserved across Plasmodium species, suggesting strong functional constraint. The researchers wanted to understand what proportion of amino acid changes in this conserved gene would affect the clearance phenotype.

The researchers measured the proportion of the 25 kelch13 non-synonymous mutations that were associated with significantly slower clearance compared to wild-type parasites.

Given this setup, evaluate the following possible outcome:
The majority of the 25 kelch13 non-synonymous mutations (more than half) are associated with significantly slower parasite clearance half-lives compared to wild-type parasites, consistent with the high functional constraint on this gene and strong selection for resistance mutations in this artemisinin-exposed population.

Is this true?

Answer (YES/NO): YES